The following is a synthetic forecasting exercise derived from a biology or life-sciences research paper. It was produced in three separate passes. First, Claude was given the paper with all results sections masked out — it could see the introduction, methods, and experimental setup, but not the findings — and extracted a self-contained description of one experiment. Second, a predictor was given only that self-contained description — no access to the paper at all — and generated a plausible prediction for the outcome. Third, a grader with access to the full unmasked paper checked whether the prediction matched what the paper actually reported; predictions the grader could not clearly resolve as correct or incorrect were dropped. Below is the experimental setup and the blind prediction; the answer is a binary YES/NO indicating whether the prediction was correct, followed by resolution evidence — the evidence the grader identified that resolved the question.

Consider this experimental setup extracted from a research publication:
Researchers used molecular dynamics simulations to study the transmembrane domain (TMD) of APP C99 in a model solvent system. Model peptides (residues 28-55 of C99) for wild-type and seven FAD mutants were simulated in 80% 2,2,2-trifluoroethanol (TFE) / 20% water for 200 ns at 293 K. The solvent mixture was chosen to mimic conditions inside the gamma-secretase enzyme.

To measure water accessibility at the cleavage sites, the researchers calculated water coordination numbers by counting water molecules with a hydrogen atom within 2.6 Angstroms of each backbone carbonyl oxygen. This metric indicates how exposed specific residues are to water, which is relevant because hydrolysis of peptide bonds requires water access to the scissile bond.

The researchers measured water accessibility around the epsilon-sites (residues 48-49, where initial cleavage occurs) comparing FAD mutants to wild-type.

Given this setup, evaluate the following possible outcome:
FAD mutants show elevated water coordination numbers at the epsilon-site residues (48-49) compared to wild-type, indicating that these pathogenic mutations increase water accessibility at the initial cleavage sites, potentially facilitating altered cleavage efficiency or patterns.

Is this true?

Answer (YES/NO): NO